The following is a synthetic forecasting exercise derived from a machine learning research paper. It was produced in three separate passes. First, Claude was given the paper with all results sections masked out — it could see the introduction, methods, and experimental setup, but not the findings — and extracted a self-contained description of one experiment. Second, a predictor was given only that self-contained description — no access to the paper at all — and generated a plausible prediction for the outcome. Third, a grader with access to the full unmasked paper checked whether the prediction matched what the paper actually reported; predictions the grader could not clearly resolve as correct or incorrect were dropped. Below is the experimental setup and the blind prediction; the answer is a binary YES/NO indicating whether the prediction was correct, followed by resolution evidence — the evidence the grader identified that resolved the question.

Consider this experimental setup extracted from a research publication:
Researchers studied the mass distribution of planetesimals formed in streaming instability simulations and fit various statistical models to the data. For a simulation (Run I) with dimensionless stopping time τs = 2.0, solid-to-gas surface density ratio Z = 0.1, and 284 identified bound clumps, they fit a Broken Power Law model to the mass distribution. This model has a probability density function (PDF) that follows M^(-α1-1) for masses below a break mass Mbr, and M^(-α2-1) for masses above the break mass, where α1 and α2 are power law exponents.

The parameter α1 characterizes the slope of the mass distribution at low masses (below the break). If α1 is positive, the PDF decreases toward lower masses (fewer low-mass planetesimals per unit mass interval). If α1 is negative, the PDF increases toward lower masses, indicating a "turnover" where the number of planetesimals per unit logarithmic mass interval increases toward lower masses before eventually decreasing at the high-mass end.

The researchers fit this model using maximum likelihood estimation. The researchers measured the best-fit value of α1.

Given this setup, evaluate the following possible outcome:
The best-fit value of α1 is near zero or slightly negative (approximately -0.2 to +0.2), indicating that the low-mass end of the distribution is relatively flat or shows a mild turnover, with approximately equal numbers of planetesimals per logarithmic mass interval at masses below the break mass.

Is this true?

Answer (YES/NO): YES